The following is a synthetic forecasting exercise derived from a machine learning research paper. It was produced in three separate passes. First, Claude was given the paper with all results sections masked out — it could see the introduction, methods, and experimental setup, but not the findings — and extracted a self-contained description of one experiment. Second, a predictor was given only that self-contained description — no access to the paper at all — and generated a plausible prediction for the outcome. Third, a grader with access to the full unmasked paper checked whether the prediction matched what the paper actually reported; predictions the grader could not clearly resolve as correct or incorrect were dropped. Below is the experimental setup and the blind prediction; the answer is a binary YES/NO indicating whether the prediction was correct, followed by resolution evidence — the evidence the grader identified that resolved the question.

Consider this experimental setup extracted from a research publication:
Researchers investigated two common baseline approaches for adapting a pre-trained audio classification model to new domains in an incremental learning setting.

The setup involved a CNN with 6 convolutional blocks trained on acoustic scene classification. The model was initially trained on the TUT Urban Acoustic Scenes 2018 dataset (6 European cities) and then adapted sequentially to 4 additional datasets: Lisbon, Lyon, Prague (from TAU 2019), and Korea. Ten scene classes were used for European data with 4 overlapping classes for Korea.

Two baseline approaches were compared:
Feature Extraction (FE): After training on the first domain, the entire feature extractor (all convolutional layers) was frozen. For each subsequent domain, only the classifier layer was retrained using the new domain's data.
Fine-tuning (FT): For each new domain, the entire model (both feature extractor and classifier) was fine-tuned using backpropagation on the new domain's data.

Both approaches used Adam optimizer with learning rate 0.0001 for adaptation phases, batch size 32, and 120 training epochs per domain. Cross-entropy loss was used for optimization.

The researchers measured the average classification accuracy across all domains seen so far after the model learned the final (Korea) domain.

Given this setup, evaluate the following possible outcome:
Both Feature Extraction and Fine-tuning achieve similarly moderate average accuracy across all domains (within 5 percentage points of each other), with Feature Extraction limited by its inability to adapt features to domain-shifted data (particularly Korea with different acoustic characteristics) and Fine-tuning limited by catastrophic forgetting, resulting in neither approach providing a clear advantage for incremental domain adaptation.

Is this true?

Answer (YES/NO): NO